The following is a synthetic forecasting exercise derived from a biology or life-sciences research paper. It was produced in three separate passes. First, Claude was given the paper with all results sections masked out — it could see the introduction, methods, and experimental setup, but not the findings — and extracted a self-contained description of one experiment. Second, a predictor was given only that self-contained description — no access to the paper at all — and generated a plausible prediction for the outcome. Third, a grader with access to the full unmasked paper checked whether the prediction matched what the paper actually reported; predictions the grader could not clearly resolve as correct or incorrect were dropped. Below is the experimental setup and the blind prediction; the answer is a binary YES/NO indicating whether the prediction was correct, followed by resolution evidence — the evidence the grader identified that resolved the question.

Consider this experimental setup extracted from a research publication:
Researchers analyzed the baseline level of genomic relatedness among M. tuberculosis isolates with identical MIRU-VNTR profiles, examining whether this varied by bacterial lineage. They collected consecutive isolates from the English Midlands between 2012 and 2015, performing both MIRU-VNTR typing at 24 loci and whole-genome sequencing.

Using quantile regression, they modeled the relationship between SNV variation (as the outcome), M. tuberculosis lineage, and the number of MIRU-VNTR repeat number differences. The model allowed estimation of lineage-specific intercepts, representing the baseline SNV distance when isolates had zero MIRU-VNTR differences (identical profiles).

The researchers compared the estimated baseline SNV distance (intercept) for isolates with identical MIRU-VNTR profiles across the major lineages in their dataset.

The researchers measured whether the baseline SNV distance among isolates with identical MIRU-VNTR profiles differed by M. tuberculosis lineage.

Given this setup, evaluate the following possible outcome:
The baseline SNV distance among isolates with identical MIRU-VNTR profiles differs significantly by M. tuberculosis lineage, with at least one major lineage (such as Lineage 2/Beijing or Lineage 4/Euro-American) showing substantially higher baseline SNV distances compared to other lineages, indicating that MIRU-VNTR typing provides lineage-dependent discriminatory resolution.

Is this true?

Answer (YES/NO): NO